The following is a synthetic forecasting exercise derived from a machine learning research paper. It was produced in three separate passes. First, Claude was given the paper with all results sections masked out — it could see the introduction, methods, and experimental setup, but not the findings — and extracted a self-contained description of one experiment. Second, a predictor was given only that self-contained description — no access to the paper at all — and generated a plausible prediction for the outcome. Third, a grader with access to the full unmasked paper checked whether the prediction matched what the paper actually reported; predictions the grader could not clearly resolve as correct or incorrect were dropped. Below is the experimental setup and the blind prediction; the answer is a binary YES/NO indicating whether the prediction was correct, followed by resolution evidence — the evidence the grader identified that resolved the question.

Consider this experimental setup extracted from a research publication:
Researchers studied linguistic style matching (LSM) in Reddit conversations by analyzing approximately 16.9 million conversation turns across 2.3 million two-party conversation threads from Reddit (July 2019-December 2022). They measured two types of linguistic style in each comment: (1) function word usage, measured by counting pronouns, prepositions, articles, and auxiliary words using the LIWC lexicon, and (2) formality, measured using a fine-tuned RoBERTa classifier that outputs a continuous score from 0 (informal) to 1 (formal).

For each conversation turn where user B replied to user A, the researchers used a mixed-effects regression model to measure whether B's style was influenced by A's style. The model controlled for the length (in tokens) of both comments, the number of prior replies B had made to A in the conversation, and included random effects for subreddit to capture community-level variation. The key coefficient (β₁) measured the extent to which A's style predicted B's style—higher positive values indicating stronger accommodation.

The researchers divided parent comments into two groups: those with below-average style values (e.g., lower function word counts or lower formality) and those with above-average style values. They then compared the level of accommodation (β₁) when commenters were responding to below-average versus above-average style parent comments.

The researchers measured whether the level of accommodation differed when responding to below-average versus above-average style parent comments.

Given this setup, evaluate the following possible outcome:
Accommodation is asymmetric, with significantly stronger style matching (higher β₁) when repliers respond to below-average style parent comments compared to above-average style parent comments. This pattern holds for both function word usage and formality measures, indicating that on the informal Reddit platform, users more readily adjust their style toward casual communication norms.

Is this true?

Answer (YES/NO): YES